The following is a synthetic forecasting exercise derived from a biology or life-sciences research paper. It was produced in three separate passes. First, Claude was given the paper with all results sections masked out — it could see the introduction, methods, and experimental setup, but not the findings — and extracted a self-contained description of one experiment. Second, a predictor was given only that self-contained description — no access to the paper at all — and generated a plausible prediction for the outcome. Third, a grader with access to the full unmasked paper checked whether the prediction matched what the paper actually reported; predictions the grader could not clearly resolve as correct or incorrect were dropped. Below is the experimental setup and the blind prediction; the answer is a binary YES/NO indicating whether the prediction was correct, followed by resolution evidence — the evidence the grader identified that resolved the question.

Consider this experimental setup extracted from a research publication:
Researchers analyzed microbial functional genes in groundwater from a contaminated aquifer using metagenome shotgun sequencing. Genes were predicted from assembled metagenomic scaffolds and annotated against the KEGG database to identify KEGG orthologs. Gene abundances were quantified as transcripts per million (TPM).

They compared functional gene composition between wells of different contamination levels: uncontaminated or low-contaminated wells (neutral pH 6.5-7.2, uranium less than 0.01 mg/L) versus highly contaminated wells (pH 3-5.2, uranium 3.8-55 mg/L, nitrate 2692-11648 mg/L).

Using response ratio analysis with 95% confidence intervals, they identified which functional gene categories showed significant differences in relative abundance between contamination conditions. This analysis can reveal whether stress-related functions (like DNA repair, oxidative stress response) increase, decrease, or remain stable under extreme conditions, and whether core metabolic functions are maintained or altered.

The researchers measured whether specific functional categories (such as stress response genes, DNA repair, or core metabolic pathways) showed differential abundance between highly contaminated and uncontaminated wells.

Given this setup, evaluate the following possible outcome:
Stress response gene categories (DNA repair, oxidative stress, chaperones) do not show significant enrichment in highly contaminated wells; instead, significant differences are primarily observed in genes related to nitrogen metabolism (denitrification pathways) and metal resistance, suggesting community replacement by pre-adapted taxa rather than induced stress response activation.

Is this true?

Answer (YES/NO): YES